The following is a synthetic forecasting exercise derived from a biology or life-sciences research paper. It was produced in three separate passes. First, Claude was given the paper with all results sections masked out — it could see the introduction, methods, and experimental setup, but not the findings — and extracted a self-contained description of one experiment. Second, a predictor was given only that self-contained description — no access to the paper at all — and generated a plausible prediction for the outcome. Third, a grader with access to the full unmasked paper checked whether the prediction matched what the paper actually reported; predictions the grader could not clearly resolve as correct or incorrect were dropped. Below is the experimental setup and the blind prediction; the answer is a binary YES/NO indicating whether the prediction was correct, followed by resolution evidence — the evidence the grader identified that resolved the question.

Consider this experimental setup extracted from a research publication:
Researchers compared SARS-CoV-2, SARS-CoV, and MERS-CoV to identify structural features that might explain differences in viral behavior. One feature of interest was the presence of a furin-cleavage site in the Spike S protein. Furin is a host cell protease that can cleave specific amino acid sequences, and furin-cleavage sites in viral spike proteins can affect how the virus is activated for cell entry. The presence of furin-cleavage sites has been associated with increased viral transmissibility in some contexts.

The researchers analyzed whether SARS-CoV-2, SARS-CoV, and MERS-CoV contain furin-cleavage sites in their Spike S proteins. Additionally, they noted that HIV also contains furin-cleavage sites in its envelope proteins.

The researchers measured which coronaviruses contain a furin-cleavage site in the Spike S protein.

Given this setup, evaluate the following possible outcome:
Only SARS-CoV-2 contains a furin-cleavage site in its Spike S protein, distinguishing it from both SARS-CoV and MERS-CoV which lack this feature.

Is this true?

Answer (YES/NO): YES